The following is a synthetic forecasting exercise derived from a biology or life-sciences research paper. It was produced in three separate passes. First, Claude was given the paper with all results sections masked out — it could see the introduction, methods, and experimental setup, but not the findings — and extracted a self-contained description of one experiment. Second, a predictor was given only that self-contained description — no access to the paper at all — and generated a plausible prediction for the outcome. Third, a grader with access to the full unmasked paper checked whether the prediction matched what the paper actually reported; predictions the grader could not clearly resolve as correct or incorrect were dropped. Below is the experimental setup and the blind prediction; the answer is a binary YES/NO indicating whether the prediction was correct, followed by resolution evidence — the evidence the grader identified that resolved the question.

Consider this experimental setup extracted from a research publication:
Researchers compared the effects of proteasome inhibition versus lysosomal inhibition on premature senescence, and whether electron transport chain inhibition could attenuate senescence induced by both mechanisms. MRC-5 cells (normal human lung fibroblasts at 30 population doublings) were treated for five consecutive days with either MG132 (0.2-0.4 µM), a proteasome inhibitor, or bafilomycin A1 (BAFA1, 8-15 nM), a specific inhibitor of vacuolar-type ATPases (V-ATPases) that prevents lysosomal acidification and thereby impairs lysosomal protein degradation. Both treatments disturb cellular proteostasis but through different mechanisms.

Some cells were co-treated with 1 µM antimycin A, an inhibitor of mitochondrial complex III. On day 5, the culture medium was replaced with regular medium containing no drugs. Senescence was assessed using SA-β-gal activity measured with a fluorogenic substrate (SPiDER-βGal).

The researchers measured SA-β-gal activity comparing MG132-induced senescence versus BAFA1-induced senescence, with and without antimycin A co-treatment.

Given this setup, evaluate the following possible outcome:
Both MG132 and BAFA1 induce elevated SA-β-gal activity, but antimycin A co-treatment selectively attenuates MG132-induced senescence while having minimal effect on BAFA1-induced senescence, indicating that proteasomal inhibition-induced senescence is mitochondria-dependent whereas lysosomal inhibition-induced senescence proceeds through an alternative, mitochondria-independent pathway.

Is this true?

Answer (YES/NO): NO